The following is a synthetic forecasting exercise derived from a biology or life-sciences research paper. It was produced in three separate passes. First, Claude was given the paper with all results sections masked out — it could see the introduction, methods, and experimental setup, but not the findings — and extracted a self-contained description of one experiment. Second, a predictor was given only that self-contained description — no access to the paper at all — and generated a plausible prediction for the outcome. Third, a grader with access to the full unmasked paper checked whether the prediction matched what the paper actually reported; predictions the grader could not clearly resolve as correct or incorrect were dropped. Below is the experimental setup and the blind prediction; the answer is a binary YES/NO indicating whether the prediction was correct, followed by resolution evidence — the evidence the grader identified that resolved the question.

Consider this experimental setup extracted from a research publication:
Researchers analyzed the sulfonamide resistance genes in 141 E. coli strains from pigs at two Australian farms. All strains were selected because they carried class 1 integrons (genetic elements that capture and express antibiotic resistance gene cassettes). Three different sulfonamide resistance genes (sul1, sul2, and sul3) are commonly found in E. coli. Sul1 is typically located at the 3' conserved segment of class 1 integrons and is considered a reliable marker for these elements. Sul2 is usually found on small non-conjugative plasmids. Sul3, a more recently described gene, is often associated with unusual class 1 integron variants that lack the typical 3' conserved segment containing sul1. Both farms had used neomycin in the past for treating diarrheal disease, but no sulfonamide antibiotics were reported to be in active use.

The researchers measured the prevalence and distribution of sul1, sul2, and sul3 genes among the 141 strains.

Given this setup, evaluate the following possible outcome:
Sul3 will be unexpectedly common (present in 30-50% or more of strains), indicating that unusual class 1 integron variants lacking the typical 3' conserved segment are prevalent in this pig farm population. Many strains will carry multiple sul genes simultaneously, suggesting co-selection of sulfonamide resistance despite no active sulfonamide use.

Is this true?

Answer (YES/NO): YES